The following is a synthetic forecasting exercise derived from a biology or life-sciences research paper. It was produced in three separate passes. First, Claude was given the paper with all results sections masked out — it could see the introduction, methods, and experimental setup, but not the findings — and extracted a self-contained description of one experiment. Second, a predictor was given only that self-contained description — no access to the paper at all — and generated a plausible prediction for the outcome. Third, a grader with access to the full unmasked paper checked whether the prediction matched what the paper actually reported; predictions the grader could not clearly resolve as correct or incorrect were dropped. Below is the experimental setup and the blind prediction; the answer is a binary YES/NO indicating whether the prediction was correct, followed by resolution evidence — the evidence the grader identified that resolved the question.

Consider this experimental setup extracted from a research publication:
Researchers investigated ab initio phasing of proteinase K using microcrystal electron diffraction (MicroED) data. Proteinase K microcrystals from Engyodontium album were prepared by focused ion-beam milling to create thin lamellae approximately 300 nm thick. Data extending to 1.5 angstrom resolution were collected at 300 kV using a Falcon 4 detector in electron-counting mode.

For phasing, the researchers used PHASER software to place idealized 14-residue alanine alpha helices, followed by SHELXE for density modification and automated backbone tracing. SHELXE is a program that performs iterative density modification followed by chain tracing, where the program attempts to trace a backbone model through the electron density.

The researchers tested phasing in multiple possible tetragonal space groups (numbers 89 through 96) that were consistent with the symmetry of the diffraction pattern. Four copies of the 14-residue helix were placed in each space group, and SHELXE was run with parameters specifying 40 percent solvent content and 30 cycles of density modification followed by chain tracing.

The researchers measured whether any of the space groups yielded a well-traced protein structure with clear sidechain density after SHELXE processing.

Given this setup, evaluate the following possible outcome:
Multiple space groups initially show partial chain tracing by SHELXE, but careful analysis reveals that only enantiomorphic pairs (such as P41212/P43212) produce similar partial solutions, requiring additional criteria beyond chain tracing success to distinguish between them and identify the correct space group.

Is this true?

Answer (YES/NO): NO